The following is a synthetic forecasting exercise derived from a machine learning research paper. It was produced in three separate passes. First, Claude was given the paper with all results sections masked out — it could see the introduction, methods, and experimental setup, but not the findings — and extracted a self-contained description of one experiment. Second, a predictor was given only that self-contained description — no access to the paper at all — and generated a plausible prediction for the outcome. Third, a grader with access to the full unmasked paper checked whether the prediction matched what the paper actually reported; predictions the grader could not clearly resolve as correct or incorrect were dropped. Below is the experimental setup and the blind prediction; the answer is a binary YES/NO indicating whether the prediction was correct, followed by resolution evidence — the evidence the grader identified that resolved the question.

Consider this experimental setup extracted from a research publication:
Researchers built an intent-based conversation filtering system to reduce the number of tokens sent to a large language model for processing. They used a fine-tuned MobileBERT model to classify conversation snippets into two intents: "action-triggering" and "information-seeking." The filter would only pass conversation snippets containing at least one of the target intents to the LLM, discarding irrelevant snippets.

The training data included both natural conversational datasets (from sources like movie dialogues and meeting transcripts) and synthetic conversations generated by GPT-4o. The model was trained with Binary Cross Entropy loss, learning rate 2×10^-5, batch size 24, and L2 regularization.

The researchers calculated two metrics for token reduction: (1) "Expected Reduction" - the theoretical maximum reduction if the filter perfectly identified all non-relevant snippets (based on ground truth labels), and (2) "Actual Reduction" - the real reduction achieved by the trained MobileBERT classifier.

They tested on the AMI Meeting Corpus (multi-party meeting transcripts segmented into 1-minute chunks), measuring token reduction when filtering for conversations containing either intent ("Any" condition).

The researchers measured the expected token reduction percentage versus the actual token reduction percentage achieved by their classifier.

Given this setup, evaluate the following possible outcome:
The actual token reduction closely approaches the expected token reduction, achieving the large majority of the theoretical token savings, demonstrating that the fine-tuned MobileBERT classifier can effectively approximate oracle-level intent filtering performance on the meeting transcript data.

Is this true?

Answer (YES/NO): YES